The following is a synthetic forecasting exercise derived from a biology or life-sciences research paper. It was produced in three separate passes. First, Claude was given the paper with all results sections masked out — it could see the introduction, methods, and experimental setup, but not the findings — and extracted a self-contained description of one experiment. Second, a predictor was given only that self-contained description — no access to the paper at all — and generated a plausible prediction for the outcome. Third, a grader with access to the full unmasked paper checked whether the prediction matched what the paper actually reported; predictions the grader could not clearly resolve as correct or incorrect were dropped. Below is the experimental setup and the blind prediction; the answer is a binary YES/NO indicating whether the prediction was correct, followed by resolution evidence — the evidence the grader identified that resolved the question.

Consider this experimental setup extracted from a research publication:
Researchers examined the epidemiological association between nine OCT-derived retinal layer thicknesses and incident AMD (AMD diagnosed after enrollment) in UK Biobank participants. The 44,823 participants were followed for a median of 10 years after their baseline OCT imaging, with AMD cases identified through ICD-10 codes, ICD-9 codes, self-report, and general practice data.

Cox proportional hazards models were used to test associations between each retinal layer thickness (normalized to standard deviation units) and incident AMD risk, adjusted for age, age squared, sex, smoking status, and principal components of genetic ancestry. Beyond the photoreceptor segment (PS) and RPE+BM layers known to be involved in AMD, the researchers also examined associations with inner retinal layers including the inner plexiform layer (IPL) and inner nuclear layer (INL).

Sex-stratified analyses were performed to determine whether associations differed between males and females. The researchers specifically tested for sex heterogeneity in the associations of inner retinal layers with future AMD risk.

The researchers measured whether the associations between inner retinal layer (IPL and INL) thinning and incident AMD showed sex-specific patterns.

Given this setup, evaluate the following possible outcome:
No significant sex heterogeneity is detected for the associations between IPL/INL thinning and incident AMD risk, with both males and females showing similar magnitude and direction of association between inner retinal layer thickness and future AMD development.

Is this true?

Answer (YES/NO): NO